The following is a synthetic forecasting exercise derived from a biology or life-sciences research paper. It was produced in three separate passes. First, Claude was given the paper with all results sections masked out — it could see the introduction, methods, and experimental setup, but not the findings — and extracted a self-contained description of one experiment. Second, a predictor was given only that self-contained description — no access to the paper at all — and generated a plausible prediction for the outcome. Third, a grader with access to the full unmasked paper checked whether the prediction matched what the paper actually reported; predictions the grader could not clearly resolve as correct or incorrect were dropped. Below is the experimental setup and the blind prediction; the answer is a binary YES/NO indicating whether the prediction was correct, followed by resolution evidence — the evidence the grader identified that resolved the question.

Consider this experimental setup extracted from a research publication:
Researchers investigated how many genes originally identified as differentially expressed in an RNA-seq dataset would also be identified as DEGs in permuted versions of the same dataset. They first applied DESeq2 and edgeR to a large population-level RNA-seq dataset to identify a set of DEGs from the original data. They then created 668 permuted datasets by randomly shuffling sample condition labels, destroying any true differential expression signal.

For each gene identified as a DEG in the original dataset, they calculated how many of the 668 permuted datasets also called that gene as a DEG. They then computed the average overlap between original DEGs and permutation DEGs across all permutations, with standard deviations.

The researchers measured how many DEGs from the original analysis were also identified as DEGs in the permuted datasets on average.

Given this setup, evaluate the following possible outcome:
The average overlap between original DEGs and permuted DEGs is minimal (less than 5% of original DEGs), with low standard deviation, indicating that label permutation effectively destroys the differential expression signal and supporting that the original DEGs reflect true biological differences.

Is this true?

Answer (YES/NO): NO